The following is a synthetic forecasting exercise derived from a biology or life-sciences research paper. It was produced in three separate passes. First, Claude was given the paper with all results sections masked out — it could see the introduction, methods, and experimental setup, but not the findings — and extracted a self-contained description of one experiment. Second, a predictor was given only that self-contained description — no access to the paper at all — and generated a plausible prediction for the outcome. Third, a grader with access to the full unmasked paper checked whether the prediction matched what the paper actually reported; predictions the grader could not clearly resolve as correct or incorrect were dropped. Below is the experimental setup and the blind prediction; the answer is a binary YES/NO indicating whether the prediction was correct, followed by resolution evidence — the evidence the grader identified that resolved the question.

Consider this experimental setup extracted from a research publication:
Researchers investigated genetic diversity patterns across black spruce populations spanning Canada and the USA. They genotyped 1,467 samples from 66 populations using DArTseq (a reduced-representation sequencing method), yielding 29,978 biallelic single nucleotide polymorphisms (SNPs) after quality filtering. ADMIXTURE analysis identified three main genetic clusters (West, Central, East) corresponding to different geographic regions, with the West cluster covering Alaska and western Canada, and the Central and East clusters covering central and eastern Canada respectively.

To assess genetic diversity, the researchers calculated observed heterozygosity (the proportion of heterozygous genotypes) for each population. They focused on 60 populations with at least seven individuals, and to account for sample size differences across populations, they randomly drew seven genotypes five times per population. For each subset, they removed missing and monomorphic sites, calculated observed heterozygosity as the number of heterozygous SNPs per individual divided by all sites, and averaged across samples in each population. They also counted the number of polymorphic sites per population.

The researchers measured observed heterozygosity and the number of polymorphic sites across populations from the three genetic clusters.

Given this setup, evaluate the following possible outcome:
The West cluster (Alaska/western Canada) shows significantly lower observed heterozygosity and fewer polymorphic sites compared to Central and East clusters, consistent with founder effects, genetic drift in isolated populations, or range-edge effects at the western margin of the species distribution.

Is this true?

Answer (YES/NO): YES